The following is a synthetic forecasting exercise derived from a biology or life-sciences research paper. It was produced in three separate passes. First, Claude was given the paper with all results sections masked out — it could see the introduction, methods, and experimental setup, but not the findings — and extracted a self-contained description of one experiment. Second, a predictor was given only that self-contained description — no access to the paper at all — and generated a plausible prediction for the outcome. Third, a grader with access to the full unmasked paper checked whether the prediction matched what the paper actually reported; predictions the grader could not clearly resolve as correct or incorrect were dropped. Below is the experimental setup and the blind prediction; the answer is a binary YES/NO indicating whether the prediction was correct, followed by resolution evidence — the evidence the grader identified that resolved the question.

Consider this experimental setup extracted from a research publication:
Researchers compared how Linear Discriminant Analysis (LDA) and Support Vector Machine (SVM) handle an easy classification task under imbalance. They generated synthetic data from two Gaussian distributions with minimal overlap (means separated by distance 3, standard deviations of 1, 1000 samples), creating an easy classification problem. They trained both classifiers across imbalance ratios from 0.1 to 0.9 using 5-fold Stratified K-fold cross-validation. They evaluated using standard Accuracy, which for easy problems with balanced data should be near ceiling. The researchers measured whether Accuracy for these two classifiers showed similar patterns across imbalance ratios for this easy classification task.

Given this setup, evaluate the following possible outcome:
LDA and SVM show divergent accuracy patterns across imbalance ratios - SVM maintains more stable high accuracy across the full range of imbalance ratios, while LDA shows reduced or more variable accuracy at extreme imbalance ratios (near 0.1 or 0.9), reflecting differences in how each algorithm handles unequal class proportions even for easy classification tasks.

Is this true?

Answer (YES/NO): NO